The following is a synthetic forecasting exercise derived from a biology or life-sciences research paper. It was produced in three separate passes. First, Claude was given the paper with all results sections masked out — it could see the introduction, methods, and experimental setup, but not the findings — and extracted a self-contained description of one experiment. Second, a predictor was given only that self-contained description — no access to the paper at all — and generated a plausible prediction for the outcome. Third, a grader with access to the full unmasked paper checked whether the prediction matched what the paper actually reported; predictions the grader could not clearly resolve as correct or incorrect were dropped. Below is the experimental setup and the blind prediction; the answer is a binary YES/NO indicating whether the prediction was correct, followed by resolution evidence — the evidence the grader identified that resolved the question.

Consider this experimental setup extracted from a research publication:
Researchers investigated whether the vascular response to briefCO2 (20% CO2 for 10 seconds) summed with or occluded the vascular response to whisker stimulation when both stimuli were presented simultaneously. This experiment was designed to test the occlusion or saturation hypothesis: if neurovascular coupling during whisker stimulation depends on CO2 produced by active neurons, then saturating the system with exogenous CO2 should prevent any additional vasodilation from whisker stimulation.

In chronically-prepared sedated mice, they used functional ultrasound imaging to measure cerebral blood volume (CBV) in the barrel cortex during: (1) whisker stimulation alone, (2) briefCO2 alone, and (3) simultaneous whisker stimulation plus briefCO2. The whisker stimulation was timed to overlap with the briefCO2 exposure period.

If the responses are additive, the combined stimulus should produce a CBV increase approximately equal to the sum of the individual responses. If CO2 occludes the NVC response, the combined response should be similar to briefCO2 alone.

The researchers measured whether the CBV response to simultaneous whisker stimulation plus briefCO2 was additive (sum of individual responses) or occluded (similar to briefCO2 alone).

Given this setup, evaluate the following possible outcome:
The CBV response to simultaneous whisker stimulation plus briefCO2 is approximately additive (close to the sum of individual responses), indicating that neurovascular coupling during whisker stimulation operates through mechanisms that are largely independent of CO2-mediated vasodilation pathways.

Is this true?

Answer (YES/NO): YES